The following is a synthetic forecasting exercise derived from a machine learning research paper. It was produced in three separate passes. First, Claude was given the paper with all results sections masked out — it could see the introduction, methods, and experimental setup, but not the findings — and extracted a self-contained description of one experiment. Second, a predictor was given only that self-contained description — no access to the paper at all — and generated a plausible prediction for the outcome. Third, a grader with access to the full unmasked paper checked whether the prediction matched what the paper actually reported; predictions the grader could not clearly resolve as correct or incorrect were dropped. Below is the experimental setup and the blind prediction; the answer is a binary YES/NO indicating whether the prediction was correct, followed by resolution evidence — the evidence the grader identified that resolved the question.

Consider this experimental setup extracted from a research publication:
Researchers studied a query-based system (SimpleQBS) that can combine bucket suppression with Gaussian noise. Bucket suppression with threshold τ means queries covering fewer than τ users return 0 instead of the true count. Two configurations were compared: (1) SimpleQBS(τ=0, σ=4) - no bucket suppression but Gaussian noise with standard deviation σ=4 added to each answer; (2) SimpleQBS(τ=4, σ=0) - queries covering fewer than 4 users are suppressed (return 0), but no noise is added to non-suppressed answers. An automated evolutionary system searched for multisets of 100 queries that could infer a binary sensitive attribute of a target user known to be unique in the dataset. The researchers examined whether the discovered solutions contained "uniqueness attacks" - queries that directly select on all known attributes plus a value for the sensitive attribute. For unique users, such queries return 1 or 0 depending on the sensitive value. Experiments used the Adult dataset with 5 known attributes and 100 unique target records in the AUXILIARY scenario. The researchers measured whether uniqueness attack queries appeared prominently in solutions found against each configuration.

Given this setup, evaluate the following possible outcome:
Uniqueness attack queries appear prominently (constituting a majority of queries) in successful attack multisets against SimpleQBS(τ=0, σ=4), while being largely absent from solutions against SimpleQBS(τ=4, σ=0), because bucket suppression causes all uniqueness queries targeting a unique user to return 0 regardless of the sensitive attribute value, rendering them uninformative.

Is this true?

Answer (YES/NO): NO